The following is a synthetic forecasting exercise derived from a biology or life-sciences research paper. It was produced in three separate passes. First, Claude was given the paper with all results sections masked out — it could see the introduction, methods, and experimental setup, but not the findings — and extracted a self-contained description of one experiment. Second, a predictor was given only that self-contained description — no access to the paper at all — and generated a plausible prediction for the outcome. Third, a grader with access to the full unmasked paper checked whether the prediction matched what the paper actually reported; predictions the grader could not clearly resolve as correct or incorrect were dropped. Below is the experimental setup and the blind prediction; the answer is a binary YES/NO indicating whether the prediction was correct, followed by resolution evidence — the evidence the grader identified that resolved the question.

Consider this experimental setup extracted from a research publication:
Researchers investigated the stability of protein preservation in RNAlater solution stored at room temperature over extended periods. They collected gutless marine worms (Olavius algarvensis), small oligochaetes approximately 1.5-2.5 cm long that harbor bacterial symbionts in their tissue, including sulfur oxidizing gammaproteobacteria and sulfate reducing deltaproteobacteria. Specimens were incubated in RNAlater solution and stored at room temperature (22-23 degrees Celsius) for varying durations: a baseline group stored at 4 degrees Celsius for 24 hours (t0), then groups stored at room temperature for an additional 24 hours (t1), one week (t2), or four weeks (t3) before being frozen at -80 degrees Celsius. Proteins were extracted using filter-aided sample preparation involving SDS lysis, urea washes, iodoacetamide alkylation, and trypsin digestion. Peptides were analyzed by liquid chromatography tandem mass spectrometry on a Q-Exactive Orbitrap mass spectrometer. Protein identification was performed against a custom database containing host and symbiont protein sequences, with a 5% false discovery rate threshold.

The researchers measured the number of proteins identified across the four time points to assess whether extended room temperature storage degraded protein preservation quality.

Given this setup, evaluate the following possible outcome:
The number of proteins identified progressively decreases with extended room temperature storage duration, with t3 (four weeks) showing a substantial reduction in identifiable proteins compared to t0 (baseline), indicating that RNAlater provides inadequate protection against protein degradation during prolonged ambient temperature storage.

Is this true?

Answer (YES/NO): NO